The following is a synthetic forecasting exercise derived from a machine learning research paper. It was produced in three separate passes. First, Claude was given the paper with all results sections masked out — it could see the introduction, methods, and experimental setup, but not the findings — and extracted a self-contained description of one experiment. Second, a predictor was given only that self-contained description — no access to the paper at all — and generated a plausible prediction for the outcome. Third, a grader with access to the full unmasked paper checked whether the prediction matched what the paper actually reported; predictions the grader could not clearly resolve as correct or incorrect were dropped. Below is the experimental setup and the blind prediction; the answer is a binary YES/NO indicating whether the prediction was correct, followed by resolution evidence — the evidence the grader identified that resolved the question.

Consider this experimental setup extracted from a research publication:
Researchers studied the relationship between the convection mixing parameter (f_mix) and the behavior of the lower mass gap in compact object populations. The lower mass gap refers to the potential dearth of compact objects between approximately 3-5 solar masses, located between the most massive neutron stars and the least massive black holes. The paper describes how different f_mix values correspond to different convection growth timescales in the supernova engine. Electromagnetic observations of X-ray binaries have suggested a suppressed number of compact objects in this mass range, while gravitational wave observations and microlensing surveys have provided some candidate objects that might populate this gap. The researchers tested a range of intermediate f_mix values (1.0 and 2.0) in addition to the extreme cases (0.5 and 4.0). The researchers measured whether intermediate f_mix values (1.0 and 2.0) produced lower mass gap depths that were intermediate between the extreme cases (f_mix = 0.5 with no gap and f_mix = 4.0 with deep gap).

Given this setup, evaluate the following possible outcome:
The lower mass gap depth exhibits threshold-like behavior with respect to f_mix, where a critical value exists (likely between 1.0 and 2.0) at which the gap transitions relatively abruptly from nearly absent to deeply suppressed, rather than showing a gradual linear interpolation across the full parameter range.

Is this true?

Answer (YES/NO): NO